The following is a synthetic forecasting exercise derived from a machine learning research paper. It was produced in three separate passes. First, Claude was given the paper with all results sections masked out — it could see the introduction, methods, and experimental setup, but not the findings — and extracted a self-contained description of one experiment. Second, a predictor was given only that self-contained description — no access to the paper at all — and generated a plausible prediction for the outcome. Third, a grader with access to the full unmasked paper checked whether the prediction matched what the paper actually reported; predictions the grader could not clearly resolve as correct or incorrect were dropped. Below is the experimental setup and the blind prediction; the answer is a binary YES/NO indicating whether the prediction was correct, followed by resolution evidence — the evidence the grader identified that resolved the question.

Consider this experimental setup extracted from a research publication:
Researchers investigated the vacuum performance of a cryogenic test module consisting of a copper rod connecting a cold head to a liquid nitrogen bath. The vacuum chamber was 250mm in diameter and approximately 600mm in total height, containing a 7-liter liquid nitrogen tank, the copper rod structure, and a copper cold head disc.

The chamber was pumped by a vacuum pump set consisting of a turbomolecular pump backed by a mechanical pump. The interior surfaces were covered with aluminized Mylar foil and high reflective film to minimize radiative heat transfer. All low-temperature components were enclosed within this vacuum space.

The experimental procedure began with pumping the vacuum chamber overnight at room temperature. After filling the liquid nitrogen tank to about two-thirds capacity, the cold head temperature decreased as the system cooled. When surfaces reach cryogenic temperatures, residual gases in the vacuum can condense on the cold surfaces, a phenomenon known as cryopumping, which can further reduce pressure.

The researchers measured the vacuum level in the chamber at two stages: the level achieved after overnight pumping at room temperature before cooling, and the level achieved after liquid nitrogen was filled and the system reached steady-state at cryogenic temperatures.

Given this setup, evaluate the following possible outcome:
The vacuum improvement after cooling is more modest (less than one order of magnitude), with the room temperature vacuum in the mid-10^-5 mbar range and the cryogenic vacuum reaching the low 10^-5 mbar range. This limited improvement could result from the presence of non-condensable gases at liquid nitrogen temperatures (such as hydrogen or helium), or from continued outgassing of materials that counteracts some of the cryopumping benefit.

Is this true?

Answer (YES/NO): NO